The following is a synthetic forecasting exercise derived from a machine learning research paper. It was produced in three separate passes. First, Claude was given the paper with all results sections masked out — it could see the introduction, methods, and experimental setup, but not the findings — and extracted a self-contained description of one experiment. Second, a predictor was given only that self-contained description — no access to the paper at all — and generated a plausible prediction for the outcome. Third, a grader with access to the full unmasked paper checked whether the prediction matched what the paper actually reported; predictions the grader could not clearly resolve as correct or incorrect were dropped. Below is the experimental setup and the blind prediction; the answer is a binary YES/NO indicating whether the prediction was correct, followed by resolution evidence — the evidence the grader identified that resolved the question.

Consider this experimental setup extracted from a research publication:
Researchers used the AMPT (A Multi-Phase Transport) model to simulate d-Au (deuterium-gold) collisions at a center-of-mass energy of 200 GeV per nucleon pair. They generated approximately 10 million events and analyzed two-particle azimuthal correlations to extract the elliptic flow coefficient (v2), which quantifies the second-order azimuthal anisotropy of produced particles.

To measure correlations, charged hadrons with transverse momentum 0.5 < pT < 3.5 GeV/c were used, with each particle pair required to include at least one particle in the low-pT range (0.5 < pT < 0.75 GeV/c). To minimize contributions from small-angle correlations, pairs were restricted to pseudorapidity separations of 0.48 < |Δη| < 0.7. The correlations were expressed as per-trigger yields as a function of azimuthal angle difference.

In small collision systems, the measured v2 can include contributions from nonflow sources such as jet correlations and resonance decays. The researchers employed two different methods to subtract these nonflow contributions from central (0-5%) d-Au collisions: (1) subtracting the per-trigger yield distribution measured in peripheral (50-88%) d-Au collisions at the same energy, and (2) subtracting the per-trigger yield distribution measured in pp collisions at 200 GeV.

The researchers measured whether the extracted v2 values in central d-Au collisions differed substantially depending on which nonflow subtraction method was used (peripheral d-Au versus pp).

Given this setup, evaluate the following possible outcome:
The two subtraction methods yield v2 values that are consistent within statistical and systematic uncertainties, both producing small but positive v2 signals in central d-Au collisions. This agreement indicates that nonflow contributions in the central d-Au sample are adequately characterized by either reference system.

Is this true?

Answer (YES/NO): YES